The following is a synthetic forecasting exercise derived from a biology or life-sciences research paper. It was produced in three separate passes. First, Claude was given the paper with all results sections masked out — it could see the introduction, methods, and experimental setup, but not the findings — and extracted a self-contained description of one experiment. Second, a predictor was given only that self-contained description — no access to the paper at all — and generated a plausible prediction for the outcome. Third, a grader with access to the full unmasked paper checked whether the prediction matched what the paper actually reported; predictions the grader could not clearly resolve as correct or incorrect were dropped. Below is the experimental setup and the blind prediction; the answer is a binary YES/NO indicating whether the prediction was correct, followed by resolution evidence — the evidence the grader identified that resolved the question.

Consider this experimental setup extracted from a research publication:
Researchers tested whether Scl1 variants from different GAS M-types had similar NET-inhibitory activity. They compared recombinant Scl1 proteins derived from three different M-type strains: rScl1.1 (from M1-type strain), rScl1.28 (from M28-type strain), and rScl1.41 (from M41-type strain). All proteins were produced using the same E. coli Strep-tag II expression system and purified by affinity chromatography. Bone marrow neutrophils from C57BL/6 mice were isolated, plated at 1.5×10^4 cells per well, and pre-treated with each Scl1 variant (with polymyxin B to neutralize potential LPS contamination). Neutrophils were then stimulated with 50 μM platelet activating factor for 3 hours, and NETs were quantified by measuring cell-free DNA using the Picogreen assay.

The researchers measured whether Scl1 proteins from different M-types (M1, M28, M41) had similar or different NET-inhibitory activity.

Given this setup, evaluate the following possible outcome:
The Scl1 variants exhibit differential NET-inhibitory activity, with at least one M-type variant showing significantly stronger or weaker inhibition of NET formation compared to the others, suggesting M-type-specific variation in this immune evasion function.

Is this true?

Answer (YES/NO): YES